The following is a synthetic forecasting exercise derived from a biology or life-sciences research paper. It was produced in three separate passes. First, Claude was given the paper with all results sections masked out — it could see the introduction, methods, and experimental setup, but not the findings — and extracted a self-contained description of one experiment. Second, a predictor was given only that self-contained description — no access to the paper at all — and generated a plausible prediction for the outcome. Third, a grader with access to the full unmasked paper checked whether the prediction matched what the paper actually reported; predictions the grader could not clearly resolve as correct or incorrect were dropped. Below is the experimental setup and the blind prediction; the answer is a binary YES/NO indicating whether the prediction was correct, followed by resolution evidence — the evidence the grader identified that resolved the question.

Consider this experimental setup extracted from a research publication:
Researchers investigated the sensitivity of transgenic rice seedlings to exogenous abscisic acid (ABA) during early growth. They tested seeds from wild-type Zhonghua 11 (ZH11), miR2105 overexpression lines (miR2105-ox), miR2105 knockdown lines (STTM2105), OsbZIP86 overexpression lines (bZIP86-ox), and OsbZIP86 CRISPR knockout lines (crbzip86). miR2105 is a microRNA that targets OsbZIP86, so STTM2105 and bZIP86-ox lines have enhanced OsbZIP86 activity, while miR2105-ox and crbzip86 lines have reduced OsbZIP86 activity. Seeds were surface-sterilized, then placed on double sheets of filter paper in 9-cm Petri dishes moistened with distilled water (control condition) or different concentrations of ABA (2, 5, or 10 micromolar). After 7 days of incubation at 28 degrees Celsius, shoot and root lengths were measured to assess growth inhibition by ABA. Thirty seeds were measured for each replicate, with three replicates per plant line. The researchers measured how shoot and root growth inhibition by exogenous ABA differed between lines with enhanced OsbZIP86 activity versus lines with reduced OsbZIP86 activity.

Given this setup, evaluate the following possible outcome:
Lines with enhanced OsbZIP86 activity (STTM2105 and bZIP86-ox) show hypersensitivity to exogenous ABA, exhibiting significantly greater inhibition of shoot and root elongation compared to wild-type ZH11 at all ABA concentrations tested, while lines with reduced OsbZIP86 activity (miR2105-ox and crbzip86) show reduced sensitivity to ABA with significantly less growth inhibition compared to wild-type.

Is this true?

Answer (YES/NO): YES